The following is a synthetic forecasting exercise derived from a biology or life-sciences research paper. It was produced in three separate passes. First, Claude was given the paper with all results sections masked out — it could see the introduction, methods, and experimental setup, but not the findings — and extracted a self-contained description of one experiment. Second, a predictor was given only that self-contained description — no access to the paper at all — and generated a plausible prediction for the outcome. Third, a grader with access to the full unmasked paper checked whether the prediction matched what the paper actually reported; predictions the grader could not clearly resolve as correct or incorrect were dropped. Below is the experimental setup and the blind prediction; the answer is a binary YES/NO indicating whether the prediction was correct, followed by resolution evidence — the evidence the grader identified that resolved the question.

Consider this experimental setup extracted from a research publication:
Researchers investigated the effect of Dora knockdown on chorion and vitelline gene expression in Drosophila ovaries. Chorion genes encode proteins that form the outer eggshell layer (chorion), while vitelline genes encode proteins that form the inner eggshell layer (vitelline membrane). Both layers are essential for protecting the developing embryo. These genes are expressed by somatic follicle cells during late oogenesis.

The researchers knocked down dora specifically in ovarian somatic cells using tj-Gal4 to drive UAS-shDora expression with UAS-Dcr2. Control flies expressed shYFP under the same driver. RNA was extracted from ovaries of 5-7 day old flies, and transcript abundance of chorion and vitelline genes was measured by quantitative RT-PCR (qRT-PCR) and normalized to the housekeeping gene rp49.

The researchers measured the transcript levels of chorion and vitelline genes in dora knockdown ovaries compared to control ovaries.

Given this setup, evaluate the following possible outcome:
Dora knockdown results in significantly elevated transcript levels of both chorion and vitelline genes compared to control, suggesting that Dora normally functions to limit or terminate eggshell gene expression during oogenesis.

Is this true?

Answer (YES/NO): NO